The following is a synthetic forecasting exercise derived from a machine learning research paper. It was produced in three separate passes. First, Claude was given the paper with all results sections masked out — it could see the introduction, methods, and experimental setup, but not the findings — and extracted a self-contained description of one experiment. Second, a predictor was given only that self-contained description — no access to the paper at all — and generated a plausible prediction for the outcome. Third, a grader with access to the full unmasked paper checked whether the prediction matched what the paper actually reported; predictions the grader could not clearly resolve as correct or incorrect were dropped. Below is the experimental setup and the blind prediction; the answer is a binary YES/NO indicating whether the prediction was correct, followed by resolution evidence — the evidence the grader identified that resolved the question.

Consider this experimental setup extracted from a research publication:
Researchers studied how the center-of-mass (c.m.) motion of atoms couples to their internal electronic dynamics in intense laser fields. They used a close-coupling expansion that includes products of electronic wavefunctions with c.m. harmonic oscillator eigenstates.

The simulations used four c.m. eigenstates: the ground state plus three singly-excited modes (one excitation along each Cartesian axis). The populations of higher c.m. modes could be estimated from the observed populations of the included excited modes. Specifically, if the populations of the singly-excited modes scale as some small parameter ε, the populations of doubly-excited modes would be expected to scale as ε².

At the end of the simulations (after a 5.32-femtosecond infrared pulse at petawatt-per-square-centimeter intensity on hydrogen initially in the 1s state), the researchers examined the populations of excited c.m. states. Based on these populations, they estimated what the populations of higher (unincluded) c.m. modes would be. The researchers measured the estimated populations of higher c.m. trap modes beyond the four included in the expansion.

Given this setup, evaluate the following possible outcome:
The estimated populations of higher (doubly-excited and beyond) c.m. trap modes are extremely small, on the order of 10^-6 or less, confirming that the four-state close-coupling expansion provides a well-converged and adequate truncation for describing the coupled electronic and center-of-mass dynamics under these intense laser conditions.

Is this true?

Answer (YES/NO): NO